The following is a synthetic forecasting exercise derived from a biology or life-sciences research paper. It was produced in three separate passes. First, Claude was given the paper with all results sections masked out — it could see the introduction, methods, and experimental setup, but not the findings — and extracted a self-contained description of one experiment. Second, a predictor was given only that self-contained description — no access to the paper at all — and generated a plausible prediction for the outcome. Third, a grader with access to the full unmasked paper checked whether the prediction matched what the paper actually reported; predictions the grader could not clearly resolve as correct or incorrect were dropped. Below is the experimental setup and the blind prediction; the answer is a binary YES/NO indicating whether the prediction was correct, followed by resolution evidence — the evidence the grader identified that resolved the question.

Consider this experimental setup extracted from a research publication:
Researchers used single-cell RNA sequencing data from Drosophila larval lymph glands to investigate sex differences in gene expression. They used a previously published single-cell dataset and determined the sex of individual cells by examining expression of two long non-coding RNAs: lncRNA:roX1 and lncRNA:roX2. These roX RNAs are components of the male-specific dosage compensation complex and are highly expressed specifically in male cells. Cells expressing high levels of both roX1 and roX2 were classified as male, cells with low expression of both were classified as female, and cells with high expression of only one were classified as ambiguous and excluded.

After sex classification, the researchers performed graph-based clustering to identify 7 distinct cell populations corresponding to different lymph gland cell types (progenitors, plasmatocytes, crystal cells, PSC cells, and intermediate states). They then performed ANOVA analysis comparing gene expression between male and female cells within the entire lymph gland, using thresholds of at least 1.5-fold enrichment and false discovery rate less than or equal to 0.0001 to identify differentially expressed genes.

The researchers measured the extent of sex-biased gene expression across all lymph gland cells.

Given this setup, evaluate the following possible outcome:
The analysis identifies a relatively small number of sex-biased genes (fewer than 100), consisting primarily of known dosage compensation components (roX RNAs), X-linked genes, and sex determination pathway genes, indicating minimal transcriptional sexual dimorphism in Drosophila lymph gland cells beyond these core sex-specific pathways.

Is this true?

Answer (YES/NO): NO